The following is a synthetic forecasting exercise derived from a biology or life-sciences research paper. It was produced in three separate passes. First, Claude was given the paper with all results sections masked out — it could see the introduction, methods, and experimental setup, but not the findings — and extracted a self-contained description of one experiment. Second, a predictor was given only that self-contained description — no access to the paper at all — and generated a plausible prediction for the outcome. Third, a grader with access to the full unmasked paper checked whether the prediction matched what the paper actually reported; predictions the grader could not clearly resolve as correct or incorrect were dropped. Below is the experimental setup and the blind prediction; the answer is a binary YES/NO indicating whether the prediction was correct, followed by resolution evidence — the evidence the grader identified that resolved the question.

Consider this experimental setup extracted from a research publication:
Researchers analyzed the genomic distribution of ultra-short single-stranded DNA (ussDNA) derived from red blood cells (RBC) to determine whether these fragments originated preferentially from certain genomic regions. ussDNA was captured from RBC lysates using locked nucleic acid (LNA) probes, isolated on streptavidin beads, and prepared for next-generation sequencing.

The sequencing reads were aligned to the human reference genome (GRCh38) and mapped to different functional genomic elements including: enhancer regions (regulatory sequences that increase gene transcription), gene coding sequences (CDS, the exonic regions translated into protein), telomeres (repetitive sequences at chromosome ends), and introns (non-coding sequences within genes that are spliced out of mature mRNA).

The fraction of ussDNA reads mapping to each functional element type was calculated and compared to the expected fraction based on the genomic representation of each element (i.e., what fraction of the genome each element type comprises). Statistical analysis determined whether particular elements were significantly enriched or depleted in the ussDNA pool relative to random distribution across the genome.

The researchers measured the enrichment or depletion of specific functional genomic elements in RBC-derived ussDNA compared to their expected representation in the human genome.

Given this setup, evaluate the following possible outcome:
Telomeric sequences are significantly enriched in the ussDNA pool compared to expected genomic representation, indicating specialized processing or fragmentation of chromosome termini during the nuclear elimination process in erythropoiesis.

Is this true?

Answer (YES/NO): NO